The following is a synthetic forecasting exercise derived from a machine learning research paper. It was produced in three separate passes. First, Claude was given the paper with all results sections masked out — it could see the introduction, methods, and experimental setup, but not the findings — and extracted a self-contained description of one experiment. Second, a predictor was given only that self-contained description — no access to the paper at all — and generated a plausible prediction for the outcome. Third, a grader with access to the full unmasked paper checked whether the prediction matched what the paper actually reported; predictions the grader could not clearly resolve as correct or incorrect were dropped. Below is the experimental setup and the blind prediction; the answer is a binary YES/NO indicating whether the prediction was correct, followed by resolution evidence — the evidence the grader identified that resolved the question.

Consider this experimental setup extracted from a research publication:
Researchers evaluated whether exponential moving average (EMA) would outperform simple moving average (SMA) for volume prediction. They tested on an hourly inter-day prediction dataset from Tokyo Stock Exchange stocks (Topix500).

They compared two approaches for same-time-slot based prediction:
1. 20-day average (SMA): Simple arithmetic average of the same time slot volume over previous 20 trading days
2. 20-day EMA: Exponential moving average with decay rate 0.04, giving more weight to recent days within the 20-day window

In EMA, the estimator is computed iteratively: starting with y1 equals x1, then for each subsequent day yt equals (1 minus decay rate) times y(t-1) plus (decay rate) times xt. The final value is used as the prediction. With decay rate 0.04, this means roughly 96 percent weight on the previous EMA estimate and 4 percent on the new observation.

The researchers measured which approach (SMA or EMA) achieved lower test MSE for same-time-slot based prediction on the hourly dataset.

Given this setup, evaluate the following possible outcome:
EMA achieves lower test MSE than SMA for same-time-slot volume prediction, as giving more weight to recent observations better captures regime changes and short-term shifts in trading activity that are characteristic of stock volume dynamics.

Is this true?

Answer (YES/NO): NO